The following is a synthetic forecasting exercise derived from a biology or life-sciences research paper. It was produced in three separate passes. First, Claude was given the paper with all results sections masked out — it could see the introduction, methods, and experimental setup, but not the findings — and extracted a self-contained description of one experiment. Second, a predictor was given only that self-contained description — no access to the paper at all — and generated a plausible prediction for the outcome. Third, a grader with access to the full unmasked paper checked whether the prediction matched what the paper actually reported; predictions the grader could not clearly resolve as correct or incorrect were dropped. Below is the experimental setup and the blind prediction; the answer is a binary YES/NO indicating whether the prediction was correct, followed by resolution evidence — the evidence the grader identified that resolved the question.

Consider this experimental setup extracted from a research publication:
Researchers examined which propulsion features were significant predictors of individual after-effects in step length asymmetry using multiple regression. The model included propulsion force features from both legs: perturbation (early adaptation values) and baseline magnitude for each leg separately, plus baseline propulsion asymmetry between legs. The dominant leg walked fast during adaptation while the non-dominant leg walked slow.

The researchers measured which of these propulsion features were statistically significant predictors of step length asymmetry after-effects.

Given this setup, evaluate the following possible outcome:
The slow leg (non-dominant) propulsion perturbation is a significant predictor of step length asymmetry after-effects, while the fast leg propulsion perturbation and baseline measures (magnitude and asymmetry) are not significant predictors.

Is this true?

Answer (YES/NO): NO